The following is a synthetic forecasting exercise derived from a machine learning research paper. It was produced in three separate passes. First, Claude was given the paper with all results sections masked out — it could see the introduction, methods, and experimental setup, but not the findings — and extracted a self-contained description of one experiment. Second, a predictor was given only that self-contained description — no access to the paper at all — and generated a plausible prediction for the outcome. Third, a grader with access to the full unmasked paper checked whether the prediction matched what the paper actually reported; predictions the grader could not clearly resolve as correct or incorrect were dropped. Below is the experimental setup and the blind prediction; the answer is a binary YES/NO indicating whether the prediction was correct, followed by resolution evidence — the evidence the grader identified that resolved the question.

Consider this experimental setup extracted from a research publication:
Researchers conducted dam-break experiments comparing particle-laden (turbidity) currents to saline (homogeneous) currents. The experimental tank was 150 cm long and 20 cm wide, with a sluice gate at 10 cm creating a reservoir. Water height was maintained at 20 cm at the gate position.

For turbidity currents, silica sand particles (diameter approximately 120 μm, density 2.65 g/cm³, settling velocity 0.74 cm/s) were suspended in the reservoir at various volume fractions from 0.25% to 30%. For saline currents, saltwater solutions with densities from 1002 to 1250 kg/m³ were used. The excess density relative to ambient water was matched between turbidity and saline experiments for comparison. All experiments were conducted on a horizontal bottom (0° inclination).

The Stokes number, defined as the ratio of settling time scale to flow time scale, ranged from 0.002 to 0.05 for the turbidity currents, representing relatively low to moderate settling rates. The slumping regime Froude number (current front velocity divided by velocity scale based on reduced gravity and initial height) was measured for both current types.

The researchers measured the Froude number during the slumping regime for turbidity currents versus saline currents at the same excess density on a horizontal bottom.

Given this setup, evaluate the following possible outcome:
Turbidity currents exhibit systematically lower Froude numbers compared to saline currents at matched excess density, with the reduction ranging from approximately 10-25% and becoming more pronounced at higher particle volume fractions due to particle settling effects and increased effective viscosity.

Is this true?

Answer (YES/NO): NO